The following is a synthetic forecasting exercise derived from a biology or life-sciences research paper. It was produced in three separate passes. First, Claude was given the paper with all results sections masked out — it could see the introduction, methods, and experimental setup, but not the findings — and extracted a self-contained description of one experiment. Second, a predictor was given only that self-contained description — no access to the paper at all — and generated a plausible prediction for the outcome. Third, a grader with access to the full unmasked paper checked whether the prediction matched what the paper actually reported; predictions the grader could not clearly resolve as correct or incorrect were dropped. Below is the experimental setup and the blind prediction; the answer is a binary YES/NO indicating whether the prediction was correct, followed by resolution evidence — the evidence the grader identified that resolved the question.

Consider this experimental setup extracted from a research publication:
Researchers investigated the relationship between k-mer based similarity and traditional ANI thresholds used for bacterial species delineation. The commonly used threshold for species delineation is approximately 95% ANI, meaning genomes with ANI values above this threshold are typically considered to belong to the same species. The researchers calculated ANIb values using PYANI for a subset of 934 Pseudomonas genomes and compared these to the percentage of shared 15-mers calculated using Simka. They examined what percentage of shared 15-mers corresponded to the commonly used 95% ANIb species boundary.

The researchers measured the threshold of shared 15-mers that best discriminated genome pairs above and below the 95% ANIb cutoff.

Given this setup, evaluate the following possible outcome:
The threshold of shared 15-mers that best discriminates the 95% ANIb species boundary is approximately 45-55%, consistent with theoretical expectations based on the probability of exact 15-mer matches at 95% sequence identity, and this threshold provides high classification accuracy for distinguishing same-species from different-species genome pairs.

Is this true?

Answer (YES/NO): YES